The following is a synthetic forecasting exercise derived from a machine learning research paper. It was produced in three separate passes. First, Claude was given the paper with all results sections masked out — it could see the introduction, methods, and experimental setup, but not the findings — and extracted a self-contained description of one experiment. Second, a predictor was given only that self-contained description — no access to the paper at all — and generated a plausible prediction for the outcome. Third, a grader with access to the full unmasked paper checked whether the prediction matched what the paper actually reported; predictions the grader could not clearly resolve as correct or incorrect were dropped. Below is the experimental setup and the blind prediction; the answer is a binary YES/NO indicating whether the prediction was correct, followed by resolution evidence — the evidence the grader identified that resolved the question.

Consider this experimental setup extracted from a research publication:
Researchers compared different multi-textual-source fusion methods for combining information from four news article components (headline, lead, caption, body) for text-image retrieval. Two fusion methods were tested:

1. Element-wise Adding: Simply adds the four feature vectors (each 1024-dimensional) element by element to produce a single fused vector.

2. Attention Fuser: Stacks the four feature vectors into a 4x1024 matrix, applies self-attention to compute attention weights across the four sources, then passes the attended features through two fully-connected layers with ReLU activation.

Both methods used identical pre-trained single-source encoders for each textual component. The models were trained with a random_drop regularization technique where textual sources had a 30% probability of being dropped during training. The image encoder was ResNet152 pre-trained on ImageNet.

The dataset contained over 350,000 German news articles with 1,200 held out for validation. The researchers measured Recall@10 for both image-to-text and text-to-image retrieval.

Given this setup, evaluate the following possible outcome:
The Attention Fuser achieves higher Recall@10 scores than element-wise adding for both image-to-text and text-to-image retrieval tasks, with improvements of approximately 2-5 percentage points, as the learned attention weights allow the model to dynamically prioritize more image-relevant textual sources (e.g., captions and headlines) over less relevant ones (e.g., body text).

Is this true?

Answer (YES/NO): NO